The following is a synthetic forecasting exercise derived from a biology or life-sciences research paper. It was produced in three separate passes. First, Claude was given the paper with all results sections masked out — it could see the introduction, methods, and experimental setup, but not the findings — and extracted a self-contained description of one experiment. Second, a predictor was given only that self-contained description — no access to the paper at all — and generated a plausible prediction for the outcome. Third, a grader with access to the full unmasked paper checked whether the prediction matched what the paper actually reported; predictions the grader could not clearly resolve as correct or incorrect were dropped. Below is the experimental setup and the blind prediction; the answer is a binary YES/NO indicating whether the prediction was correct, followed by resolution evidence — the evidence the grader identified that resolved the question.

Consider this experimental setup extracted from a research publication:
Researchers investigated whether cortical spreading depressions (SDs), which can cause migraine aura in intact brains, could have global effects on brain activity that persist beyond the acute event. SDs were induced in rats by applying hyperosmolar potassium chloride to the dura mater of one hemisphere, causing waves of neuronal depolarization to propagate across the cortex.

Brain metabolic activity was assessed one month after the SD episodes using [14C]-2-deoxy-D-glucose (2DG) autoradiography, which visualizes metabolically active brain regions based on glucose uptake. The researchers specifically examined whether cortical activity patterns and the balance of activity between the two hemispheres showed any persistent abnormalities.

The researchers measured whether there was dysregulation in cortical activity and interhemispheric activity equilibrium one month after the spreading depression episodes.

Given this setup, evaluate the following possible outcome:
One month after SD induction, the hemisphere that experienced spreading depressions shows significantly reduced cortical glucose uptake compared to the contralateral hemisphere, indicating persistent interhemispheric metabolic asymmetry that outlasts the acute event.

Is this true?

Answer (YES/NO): YES